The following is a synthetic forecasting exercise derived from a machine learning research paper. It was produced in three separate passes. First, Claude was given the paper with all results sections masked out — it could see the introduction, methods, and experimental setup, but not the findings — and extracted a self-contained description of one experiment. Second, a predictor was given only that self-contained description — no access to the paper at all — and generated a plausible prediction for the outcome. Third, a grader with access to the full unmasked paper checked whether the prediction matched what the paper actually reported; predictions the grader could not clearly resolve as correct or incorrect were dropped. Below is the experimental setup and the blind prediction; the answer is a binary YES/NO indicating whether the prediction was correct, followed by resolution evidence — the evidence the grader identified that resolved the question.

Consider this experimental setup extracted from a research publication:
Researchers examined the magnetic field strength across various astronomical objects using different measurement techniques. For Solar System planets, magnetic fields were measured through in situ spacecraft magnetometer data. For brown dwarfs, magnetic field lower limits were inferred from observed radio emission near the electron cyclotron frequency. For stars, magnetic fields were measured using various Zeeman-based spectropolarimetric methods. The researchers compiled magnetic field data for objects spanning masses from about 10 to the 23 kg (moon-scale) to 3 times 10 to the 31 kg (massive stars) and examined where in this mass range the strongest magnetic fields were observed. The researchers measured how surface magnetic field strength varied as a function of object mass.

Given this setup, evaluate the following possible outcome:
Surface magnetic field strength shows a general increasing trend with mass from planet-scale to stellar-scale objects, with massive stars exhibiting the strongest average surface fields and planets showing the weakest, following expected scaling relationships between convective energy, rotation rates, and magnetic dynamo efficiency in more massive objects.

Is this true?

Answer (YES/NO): NO